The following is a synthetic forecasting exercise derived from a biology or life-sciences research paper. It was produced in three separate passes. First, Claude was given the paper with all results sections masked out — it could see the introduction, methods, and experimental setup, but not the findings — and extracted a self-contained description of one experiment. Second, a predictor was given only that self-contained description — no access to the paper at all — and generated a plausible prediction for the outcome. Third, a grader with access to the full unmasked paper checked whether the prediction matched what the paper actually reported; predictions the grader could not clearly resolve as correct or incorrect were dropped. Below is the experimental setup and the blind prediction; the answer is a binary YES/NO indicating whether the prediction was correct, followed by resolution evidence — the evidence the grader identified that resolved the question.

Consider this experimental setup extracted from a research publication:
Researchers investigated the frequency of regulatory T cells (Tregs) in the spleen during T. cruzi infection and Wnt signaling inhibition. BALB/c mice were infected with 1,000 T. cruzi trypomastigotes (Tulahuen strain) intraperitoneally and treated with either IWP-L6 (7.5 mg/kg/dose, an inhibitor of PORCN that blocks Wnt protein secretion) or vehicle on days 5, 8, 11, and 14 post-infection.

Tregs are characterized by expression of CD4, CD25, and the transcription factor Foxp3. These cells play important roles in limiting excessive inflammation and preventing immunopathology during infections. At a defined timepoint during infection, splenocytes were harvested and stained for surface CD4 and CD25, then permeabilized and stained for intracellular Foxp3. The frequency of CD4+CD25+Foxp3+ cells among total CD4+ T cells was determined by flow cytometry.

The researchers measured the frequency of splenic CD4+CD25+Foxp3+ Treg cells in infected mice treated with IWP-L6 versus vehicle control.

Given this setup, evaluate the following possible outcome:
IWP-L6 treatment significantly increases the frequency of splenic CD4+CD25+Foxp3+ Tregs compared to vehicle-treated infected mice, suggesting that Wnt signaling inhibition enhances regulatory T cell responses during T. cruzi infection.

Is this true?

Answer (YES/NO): NO